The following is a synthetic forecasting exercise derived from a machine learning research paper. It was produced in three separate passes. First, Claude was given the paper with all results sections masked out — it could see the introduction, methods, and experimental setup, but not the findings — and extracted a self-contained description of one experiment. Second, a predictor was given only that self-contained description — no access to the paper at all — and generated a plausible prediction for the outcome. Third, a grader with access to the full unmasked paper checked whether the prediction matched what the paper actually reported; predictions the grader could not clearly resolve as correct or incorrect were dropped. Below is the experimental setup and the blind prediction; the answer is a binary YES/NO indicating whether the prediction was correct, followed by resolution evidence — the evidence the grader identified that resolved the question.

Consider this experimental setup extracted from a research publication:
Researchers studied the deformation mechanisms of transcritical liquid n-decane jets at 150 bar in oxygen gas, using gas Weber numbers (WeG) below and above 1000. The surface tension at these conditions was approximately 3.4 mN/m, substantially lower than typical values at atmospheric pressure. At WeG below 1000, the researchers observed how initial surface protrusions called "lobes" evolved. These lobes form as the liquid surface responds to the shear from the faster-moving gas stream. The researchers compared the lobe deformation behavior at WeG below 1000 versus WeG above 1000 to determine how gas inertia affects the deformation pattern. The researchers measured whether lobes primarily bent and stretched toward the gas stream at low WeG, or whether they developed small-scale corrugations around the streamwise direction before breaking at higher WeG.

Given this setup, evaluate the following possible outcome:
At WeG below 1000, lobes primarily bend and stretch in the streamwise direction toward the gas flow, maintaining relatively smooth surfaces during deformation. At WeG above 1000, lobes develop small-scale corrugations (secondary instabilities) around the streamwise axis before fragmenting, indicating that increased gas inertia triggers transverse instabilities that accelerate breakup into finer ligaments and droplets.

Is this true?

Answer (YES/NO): YES